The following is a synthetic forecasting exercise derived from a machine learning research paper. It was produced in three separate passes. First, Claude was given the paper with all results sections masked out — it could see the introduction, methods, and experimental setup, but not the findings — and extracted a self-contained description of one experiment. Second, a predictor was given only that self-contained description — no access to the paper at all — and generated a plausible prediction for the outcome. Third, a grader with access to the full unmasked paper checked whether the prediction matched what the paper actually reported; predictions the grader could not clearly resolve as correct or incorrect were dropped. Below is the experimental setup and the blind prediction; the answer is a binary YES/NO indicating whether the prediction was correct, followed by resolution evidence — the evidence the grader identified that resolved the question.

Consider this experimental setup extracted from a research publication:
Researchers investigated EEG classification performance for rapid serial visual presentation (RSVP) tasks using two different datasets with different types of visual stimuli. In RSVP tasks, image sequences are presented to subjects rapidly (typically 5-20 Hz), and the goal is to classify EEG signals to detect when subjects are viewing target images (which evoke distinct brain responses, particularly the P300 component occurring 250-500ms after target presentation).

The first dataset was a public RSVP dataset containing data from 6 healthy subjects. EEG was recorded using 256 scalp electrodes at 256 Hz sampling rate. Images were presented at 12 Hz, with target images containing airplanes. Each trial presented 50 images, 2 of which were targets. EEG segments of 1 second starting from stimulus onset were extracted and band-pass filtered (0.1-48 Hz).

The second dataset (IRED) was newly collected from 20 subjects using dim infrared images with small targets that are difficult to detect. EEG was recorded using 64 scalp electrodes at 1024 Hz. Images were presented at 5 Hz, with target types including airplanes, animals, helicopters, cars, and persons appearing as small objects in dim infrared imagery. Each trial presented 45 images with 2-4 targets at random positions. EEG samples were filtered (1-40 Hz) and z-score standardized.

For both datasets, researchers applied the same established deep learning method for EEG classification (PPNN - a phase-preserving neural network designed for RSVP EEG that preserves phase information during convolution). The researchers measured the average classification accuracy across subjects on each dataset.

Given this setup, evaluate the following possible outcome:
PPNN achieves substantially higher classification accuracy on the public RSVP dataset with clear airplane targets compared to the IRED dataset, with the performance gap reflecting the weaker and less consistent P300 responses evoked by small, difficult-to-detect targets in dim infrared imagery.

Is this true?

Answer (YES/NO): YES